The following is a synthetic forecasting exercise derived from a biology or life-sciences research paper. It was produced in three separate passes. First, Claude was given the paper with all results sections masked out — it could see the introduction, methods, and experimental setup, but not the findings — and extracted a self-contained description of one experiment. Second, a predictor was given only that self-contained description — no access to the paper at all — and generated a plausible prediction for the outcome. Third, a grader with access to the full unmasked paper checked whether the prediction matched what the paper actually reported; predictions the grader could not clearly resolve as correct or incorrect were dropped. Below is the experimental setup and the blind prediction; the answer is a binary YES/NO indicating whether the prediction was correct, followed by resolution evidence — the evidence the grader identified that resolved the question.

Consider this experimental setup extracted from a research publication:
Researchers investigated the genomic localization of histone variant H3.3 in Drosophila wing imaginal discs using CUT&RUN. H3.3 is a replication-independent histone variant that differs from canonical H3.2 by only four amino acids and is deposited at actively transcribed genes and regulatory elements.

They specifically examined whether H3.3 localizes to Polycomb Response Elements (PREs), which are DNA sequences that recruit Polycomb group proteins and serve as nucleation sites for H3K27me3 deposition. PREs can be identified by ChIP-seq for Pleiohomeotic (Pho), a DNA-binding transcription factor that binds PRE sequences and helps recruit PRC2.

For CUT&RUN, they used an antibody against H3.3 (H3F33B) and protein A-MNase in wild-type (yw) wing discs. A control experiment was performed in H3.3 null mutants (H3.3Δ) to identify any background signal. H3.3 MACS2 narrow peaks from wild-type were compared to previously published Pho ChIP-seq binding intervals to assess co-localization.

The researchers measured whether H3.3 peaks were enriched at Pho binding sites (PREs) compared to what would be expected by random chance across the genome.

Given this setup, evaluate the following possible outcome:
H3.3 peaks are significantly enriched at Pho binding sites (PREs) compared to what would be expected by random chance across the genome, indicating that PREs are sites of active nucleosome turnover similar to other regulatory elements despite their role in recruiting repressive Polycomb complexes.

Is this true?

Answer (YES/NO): YES